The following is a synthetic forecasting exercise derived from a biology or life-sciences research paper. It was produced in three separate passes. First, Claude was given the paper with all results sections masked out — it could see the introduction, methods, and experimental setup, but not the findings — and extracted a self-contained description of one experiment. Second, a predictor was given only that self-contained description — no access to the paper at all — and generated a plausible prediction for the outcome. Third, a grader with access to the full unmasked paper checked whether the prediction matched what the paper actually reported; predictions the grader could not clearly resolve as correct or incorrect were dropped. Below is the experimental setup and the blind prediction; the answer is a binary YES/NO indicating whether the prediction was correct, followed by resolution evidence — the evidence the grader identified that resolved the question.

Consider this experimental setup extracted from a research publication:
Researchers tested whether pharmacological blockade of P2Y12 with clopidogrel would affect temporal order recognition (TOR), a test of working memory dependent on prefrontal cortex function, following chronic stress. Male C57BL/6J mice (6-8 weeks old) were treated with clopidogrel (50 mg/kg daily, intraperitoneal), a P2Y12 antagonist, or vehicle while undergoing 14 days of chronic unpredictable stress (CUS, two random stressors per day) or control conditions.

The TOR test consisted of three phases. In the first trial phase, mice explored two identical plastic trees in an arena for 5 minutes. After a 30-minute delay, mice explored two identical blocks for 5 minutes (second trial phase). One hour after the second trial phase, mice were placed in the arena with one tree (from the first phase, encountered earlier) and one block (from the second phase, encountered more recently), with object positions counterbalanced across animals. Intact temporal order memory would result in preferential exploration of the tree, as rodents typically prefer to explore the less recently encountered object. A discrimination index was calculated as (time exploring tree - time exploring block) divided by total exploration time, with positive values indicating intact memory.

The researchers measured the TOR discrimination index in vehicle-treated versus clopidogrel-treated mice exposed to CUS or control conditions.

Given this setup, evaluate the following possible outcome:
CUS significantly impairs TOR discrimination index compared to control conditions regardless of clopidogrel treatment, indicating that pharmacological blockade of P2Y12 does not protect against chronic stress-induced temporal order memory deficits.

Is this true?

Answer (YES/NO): NO